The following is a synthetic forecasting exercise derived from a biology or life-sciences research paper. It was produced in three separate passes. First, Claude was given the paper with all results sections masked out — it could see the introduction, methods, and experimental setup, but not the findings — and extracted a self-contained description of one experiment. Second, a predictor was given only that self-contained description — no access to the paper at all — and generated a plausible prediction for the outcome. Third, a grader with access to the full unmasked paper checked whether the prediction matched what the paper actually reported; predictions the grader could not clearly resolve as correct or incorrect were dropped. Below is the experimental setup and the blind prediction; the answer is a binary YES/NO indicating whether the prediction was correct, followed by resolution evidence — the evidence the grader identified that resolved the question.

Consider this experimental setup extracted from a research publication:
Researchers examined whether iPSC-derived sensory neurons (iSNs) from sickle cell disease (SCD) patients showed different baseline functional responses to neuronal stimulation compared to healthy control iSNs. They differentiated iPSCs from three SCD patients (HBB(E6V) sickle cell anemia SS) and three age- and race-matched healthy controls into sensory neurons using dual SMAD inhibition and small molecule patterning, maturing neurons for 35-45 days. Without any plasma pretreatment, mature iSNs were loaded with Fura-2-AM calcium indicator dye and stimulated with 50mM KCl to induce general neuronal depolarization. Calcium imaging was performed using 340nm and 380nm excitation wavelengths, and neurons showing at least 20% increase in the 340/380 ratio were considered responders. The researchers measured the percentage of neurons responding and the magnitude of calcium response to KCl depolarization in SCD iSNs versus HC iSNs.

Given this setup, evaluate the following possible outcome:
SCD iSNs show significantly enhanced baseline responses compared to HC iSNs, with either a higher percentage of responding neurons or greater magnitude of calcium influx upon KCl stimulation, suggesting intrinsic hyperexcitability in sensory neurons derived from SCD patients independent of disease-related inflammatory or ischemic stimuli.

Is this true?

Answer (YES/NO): NO